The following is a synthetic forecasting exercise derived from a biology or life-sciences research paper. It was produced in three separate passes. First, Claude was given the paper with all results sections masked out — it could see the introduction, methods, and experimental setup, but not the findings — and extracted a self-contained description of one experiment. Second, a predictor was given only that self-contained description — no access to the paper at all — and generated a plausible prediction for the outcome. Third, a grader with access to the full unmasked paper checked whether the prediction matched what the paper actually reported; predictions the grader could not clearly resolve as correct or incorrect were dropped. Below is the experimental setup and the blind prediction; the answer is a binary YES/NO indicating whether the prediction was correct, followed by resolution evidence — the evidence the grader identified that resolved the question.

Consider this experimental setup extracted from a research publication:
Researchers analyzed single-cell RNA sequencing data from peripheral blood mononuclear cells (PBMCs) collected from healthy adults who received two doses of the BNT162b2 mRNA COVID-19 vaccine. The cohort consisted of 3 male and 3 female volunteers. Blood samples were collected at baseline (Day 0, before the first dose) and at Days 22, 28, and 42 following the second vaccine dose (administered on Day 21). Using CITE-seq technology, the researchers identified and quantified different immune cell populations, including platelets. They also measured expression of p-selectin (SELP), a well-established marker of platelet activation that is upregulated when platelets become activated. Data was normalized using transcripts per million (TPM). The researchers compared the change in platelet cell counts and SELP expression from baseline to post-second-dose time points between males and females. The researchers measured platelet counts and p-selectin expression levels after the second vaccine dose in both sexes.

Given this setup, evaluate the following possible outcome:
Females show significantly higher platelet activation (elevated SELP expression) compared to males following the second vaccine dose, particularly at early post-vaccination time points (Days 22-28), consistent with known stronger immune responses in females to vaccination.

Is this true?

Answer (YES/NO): NO